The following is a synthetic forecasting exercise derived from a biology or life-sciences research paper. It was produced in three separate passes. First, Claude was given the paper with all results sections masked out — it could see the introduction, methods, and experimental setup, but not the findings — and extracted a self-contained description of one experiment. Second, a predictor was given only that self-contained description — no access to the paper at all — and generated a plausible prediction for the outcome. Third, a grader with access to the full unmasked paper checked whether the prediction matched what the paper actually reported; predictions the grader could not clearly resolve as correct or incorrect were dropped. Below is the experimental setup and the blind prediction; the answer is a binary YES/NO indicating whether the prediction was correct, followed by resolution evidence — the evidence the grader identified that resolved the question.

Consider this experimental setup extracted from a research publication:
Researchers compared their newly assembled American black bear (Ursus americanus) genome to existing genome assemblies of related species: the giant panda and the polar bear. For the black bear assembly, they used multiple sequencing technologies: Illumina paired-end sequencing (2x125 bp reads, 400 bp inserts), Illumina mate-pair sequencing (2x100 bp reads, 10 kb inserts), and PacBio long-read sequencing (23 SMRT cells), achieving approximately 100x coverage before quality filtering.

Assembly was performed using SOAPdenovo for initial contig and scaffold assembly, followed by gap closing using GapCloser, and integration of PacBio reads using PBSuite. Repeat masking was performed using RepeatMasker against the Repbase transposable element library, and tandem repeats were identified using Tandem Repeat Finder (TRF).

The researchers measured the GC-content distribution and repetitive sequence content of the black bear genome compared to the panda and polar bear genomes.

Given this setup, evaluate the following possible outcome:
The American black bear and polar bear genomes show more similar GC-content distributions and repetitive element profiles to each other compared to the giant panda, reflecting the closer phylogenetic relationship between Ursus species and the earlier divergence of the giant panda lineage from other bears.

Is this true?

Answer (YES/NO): NO